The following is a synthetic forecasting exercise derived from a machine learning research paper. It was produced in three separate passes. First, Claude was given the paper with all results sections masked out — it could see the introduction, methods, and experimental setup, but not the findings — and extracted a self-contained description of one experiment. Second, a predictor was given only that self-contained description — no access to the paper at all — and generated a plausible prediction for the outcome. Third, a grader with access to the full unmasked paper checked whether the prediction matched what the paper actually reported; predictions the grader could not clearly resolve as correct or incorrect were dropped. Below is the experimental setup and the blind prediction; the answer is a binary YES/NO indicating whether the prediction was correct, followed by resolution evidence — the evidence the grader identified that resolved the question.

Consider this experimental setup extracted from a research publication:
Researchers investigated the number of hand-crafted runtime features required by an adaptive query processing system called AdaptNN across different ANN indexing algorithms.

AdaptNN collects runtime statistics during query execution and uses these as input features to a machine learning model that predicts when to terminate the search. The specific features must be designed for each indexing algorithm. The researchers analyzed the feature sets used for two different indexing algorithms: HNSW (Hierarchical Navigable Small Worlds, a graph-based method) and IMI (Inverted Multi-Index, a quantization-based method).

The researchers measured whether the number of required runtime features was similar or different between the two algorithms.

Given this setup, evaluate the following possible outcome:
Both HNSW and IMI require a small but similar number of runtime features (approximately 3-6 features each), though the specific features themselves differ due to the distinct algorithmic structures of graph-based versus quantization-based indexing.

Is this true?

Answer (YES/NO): NO